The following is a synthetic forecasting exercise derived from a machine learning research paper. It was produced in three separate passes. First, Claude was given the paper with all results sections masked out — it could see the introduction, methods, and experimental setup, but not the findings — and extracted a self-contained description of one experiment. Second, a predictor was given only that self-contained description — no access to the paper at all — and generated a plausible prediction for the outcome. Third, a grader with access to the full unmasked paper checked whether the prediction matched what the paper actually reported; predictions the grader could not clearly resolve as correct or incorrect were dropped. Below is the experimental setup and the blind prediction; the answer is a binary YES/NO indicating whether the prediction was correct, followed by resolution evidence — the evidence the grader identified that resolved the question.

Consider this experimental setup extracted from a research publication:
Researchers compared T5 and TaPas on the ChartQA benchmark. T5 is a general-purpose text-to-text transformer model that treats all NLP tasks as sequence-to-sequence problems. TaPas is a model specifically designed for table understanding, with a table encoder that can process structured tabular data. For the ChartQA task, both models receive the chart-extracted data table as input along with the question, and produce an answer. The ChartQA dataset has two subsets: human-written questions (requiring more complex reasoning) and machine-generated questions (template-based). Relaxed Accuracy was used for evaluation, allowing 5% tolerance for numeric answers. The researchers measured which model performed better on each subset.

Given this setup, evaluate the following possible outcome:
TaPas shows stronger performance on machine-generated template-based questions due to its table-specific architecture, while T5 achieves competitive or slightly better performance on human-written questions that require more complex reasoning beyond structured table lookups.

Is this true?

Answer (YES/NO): NO